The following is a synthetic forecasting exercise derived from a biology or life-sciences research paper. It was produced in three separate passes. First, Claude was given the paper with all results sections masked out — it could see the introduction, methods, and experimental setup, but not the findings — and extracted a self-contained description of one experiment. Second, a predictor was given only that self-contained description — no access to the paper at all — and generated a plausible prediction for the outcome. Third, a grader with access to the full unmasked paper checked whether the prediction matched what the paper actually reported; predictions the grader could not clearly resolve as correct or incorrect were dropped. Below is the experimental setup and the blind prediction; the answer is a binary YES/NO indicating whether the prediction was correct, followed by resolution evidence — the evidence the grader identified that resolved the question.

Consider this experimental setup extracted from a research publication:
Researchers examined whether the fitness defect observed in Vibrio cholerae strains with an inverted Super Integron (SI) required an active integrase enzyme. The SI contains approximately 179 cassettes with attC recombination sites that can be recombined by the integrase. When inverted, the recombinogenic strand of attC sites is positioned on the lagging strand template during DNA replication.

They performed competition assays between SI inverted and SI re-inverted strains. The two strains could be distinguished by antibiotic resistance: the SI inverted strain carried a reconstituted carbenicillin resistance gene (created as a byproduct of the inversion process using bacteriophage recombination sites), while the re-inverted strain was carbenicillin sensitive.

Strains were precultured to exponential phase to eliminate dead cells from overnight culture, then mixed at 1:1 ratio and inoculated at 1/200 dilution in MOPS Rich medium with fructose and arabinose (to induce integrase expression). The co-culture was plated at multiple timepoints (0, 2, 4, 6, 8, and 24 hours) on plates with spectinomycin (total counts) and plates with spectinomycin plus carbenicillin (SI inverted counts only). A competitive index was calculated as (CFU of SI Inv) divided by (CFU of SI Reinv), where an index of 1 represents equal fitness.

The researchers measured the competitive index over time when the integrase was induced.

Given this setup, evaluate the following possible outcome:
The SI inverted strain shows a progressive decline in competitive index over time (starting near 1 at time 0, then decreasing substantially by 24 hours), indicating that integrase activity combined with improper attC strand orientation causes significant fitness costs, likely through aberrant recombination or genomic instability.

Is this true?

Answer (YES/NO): YES